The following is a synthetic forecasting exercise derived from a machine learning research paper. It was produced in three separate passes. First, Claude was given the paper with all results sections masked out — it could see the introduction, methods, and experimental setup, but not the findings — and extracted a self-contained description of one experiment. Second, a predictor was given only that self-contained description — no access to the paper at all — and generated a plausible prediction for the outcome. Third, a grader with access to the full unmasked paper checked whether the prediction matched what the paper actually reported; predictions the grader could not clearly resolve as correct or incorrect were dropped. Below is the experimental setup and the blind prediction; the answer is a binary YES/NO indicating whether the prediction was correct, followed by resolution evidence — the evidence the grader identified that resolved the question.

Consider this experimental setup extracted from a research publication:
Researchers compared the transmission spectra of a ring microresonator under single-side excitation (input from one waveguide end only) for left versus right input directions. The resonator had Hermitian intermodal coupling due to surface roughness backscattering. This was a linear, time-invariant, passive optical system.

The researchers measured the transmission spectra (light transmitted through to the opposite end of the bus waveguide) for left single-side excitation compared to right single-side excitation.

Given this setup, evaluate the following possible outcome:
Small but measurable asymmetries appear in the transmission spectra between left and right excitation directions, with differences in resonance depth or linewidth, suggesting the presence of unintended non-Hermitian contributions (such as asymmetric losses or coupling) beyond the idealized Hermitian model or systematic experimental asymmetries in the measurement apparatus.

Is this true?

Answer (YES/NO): NO